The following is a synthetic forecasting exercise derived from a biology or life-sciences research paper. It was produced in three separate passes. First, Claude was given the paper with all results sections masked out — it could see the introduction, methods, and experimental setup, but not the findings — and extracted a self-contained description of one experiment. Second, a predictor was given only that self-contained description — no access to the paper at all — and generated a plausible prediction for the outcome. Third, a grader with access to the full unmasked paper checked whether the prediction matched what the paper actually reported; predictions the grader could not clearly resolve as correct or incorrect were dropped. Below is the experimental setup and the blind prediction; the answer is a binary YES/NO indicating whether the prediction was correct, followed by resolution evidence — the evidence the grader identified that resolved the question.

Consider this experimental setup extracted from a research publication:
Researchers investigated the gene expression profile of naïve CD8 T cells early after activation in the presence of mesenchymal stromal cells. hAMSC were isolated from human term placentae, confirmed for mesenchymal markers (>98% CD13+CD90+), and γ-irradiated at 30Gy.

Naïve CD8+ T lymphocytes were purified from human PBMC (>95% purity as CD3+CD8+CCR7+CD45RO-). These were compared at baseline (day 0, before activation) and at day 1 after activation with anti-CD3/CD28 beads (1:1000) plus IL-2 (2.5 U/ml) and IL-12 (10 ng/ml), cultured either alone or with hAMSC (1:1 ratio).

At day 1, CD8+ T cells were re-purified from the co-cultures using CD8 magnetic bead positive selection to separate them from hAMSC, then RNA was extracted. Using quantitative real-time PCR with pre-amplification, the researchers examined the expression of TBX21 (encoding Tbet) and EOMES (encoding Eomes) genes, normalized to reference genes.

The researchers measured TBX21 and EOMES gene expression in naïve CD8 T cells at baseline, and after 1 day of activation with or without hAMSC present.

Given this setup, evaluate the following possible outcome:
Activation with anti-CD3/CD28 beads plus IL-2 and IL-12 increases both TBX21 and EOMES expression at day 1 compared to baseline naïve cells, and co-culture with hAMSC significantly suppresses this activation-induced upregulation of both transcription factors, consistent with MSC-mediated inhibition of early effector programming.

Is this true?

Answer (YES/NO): YES